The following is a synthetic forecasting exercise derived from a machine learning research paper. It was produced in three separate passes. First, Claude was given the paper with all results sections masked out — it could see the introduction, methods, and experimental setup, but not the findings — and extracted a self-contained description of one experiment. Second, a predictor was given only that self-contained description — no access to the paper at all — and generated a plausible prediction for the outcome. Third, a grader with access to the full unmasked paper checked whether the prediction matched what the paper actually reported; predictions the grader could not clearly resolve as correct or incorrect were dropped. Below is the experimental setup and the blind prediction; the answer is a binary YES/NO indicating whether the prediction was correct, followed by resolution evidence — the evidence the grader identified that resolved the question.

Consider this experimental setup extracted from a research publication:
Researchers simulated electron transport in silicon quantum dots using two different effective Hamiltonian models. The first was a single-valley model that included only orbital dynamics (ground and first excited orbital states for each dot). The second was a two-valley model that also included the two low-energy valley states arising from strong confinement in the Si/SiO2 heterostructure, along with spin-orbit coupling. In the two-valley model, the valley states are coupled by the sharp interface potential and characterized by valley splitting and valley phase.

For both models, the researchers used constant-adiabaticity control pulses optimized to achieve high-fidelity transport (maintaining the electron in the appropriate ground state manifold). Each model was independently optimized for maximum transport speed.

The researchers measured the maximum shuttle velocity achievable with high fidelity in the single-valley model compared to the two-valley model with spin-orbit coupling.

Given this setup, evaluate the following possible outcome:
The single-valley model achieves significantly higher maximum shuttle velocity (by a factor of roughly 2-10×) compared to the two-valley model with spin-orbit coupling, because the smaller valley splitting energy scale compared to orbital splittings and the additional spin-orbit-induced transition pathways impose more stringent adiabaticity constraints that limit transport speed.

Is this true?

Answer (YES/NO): YES